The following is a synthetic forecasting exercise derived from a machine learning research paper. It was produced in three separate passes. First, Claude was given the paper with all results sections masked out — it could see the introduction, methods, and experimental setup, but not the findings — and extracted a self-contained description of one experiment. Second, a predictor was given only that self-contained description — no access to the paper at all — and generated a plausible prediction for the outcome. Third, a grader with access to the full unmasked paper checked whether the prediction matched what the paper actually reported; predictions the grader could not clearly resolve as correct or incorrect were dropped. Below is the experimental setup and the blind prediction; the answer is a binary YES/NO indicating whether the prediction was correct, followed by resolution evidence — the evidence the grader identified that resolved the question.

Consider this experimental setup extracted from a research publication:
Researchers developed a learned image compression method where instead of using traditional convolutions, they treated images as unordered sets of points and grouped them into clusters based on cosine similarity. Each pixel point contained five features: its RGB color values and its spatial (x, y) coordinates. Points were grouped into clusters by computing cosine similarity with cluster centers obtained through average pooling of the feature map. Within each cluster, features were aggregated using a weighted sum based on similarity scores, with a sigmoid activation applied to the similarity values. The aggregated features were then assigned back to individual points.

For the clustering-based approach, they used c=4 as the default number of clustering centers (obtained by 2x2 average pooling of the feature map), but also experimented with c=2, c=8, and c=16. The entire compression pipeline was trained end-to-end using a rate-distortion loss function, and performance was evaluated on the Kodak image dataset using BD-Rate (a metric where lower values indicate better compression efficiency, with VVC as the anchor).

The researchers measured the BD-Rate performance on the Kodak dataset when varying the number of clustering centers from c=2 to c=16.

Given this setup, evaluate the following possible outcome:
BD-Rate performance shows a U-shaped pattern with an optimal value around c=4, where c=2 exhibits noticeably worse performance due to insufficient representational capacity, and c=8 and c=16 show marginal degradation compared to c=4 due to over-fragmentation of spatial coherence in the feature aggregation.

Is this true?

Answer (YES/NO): NO